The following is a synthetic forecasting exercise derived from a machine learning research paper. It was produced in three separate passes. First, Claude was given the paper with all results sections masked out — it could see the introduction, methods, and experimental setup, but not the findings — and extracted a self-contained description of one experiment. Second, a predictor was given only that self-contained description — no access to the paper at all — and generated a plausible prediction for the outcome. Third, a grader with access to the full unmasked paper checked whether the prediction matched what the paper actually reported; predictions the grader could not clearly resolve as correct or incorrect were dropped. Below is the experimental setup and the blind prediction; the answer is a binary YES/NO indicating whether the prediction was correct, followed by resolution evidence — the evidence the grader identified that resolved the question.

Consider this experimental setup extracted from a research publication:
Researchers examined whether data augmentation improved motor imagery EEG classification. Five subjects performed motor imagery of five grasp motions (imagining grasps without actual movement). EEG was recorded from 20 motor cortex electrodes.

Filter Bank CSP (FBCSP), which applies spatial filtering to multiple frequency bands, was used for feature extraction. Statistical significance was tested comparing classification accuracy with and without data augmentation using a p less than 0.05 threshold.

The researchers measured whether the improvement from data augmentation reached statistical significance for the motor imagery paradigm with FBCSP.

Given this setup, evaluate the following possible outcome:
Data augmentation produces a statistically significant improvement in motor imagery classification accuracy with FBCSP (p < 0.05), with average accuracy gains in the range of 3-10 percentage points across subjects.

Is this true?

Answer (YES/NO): NO